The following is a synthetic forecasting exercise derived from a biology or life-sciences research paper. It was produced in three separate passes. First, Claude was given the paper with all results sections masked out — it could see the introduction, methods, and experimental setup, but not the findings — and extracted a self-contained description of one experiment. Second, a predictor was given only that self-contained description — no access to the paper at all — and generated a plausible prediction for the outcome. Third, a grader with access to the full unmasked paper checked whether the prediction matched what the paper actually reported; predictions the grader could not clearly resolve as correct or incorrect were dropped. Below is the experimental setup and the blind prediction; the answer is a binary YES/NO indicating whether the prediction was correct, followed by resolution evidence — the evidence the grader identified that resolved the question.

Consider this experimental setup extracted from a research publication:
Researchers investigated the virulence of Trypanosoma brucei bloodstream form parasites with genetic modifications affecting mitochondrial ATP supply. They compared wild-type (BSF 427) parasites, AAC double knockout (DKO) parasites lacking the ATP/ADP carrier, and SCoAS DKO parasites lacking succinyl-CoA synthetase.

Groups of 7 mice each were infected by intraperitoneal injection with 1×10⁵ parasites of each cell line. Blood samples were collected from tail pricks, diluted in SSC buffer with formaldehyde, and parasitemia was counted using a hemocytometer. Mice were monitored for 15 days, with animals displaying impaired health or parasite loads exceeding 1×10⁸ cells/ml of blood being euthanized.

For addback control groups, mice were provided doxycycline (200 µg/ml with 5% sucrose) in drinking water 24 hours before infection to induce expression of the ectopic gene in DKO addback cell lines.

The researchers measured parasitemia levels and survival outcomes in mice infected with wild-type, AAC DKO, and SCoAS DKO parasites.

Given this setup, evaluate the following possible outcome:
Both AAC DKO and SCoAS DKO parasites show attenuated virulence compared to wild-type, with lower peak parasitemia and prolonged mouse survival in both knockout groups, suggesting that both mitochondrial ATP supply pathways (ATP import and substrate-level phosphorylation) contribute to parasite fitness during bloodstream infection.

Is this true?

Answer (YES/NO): NO